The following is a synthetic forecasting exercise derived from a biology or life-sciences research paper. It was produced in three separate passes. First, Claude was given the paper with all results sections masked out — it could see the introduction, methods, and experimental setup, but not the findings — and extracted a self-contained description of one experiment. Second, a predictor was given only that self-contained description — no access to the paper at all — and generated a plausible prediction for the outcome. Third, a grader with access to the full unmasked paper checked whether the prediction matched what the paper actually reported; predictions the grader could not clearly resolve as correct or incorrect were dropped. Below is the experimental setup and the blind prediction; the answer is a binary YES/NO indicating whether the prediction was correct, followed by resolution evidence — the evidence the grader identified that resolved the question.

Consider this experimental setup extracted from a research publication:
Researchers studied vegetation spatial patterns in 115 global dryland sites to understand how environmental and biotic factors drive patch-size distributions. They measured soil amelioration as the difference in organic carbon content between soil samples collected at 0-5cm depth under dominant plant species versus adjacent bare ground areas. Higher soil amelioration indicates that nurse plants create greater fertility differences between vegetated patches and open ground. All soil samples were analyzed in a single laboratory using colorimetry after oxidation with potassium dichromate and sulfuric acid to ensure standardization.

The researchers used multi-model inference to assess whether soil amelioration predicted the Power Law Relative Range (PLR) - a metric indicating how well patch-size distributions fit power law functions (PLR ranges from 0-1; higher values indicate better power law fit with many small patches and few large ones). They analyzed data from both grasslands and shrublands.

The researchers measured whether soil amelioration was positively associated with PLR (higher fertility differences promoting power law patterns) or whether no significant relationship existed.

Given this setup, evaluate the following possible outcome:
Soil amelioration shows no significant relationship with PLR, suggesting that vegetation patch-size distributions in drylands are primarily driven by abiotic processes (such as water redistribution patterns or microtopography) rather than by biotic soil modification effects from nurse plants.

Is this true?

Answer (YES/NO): NO